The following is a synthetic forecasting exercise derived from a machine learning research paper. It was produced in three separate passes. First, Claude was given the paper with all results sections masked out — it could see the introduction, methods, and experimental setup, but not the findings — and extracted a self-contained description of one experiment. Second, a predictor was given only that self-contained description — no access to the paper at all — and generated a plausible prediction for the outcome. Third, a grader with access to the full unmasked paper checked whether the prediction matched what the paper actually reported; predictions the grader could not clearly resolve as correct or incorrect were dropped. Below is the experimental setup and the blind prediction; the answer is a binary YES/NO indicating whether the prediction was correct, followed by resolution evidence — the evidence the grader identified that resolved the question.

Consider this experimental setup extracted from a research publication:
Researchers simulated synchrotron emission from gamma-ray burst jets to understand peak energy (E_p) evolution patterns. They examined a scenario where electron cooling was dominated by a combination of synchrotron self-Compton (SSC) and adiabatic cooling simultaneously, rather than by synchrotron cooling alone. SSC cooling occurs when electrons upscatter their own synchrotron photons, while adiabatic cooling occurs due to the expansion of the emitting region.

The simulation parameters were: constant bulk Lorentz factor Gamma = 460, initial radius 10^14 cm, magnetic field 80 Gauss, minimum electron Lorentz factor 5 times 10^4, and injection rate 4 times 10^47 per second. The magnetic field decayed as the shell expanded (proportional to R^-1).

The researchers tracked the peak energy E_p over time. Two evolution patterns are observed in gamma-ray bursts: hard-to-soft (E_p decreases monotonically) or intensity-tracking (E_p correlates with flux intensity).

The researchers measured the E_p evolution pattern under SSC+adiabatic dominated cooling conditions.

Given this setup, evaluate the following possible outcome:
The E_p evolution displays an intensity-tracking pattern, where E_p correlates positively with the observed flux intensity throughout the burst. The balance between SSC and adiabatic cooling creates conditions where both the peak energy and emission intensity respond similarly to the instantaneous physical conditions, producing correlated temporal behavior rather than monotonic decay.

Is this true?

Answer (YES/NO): YES